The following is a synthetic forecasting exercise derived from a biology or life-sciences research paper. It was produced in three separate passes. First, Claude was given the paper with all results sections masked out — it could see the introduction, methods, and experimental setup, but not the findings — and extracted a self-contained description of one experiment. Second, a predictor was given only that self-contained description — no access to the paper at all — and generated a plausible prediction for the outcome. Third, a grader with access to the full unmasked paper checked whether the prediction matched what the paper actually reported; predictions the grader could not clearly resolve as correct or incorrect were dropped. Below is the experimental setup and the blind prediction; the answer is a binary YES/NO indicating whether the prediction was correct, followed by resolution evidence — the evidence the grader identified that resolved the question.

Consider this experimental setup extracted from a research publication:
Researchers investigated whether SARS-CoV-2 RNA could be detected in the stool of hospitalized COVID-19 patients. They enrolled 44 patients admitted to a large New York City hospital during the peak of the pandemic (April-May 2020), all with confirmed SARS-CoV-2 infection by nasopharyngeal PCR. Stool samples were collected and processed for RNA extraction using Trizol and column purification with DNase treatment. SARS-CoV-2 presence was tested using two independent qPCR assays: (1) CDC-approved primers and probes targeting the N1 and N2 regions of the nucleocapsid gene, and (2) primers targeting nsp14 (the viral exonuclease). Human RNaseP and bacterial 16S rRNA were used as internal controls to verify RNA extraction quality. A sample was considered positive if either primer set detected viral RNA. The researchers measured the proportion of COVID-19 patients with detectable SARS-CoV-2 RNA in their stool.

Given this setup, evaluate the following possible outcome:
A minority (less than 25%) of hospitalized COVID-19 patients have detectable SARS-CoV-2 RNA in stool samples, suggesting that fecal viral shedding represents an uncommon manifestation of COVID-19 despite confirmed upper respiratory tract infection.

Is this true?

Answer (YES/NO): NO